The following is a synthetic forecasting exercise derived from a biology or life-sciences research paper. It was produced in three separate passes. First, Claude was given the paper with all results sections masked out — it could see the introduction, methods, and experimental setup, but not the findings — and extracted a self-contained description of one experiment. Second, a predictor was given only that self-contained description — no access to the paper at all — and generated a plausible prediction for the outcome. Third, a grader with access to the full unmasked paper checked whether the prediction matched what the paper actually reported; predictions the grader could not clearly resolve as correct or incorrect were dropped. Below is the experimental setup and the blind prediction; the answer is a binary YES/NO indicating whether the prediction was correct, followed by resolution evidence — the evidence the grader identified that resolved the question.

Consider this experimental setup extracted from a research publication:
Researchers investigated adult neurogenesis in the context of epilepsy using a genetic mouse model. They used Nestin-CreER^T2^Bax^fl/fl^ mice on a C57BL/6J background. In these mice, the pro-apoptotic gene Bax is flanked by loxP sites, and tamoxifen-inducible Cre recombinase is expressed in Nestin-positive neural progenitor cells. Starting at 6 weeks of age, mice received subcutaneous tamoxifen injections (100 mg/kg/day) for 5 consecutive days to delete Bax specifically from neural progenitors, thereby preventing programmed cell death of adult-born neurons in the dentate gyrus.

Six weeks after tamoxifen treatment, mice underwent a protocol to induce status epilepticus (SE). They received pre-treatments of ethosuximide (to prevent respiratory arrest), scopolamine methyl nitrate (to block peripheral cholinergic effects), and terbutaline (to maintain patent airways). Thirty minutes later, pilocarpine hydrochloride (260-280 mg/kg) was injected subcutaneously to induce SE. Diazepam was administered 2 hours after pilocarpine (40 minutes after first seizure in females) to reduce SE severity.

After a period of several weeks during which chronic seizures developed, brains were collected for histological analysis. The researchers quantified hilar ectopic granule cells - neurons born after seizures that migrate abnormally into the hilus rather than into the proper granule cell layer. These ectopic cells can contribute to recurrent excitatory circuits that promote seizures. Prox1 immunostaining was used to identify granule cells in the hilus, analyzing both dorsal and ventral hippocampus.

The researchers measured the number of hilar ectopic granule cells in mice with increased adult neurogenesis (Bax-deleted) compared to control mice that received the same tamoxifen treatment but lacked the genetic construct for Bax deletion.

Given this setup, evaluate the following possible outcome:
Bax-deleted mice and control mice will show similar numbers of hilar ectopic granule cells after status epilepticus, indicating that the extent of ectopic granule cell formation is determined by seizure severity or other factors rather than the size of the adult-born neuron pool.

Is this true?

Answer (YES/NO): NO